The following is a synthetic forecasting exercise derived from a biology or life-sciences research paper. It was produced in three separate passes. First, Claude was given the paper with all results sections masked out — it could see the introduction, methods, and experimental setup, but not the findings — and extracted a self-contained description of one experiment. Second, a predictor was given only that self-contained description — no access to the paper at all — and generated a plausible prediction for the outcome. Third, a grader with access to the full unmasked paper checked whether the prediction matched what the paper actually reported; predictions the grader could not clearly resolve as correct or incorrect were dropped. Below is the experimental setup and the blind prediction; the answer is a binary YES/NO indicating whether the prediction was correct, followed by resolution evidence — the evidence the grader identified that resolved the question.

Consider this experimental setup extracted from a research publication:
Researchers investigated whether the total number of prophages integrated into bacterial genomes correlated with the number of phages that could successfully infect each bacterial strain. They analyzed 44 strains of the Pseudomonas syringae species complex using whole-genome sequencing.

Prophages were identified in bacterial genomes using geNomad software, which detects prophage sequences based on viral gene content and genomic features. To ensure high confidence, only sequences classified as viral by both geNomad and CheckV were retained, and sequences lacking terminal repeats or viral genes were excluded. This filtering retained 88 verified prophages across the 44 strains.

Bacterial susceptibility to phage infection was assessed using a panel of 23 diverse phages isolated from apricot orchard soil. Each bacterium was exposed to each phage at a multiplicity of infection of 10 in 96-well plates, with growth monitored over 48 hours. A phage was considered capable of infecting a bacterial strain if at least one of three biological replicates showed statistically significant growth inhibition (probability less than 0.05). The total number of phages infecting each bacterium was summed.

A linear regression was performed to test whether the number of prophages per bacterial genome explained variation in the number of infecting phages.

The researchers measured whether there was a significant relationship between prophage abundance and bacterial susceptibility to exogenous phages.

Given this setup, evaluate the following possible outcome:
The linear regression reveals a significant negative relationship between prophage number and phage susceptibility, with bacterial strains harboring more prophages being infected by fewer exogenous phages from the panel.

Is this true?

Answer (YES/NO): NO